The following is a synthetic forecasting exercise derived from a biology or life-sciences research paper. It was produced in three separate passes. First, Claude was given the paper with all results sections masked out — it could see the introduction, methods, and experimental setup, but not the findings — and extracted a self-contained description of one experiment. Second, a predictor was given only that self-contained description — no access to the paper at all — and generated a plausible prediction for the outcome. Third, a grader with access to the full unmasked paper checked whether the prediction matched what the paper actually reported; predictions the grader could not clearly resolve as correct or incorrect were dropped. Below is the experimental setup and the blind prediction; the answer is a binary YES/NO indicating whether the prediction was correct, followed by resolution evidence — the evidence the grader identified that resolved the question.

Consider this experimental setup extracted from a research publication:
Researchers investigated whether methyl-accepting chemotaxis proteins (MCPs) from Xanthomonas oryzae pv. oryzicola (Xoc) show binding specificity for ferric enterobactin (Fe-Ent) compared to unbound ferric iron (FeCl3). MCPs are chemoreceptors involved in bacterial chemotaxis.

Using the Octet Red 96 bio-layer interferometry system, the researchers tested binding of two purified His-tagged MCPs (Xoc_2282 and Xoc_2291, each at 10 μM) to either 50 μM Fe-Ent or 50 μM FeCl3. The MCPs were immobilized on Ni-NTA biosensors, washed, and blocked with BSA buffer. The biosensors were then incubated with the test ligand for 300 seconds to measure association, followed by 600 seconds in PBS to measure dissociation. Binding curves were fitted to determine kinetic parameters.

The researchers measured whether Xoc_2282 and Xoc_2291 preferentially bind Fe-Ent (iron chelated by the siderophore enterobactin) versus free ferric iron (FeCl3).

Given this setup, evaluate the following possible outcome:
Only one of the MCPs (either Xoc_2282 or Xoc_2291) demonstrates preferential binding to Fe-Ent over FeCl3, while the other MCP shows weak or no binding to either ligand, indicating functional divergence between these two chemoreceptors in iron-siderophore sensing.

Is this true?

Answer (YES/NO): NO